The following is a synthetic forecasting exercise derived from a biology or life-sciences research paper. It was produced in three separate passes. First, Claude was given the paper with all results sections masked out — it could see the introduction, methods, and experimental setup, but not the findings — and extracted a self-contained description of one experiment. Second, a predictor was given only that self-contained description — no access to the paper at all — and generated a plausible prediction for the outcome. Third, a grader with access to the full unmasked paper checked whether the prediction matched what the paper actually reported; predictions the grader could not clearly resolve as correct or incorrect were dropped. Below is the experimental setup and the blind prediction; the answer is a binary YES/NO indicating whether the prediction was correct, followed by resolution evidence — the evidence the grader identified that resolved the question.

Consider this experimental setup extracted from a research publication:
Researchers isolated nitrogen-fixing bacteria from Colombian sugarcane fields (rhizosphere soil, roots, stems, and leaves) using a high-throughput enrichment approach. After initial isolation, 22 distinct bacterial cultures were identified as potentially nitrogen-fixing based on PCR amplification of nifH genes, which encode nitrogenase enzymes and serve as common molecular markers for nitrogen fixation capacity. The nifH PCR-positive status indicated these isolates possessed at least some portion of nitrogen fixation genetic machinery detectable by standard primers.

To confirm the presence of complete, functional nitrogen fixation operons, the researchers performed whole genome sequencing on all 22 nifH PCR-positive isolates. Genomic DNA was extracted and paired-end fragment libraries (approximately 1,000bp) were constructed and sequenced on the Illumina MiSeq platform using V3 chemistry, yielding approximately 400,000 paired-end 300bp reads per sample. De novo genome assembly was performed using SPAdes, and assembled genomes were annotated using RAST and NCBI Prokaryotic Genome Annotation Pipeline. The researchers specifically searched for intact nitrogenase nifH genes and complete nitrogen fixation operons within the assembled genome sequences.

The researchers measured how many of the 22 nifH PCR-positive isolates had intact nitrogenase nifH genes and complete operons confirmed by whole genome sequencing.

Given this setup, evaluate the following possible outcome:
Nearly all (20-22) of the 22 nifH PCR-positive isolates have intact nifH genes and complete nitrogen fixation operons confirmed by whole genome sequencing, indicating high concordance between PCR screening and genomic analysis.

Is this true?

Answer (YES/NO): NO